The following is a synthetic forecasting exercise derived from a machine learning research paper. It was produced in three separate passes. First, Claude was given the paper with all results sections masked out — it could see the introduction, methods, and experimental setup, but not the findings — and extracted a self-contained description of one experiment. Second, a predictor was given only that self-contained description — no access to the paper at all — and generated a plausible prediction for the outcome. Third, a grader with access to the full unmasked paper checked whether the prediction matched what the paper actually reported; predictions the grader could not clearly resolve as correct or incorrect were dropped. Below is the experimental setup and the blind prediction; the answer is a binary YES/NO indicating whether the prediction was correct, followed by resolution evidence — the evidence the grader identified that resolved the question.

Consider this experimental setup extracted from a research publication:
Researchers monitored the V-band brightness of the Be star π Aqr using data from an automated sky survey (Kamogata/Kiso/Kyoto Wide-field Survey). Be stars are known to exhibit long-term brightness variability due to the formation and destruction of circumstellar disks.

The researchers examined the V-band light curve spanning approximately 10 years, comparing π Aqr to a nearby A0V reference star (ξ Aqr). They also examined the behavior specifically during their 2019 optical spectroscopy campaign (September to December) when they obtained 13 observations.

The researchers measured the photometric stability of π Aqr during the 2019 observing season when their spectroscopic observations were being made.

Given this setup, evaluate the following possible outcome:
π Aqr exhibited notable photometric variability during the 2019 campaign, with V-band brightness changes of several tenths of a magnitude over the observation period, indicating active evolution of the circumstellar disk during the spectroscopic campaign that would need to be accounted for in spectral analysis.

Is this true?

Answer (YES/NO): NO